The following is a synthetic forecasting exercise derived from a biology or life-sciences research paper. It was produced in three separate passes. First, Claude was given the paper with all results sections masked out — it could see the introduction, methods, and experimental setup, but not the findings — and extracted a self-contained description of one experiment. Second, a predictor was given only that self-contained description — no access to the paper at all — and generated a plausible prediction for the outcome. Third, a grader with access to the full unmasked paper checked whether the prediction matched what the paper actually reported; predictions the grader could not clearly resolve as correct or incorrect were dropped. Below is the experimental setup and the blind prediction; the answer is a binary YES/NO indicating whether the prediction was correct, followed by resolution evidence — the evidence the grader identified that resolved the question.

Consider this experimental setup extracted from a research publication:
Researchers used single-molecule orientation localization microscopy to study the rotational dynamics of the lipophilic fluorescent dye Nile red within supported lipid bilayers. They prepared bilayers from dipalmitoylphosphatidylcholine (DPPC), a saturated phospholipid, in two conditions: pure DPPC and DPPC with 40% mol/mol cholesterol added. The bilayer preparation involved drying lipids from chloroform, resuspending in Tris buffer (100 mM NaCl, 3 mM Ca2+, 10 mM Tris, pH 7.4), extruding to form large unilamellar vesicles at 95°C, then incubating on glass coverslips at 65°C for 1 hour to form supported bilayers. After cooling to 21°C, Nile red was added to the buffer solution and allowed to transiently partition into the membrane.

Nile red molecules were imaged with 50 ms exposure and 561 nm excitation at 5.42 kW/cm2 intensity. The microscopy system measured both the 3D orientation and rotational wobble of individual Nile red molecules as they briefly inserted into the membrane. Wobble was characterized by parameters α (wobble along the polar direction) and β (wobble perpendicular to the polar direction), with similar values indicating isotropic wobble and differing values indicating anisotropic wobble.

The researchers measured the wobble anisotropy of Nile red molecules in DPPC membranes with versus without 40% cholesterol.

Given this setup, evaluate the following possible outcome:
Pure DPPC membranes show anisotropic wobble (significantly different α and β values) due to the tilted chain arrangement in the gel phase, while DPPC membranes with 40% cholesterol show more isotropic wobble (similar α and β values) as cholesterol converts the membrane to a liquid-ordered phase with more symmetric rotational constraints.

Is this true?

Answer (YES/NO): YES